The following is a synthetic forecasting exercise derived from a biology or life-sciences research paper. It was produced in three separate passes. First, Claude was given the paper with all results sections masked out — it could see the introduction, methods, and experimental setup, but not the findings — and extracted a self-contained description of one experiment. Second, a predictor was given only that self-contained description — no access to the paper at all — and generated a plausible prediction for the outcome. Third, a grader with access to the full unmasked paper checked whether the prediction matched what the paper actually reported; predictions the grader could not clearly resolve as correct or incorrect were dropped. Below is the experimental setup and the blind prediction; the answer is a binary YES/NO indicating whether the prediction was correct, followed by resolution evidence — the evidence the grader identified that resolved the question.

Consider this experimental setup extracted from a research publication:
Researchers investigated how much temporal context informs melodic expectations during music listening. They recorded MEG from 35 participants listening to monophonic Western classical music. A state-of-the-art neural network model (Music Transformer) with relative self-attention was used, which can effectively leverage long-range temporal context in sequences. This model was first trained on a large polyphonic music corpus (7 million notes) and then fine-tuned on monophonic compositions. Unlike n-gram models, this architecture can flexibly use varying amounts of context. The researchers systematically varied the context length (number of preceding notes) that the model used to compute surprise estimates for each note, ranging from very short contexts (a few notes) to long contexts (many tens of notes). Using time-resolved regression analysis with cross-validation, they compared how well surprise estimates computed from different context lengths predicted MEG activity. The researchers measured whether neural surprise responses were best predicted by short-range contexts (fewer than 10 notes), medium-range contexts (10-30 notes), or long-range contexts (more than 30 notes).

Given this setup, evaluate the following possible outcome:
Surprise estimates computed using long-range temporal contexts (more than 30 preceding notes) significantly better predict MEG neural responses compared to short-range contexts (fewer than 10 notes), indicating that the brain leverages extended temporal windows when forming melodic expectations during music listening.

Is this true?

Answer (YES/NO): NO